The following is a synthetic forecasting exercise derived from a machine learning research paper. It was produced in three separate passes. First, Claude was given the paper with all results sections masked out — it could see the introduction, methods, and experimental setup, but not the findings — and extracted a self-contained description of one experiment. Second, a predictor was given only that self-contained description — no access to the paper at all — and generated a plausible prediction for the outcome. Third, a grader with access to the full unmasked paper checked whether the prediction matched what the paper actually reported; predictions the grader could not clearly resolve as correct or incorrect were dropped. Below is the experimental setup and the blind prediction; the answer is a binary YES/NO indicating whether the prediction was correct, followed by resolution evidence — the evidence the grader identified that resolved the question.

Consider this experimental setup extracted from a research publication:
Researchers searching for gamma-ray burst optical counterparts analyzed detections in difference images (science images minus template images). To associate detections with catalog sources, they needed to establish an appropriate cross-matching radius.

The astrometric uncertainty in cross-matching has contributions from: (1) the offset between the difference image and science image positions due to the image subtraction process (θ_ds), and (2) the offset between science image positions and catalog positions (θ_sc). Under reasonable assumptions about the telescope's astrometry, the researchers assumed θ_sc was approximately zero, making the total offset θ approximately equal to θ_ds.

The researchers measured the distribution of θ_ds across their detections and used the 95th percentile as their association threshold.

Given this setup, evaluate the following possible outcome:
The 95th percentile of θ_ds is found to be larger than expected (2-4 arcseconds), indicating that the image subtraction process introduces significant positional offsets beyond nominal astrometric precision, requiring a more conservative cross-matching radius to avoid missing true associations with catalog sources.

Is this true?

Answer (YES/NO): NO